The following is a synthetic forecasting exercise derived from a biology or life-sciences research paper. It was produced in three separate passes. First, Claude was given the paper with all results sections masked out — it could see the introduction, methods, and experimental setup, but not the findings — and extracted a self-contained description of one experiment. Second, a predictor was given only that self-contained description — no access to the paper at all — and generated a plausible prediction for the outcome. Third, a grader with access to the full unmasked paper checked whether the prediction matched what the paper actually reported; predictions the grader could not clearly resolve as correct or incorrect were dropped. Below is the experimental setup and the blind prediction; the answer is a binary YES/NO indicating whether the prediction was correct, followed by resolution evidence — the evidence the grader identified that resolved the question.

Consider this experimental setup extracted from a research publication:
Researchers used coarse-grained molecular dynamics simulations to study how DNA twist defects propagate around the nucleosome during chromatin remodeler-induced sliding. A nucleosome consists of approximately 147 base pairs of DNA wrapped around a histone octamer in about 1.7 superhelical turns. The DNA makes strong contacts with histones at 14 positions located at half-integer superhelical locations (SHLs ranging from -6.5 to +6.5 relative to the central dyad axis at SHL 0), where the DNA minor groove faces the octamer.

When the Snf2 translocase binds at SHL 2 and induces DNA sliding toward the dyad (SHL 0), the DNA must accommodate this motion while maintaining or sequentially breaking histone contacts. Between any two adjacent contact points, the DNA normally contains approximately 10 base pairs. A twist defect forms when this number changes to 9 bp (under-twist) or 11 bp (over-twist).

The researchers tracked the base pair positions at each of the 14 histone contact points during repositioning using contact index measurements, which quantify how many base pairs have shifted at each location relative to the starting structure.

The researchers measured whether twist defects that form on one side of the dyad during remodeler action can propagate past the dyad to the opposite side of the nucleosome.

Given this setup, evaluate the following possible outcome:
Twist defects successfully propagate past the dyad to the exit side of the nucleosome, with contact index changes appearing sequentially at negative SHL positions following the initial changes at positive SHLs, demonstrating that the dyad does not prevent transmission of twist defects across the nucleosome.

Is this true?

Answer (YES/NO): YES